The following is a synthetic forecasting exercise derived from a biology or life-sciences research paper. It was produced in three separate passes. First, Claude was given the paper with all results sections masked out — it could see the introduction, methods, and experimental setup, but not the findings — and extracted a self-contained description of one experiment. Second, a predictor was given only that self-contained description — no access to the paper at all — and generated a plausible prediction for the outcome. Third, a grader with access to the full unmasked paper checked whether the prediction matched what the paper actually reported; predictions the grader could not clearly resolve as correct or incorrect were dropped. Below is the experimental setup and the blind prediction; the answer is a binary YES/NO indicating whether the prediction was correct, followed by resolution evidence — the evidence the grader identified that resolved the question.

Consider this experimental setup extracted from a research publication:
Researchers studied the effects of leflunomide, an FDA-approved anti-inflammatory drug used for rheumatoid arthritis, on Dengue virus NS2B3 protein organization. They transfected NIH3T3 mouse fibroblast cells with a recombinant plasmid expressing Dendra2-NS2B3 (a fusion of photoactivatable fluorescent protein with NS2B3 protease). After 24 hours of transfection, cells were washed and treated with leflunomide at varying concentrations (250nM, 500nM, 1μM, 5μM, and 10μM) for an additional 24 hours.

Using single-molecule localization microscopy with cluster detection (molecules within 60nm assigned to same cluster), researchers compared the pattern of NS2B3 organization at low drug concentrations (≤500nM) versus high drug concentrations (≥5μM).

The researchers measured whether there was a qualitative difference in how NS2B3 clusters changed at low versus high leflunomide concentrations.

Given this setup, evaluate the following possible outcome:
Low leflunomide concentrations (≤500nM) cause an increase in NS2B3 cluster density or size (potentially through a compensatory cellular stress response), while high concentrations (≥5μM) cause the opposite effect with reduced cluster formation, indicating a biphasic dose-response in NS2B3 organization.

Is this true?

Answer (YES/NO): NO